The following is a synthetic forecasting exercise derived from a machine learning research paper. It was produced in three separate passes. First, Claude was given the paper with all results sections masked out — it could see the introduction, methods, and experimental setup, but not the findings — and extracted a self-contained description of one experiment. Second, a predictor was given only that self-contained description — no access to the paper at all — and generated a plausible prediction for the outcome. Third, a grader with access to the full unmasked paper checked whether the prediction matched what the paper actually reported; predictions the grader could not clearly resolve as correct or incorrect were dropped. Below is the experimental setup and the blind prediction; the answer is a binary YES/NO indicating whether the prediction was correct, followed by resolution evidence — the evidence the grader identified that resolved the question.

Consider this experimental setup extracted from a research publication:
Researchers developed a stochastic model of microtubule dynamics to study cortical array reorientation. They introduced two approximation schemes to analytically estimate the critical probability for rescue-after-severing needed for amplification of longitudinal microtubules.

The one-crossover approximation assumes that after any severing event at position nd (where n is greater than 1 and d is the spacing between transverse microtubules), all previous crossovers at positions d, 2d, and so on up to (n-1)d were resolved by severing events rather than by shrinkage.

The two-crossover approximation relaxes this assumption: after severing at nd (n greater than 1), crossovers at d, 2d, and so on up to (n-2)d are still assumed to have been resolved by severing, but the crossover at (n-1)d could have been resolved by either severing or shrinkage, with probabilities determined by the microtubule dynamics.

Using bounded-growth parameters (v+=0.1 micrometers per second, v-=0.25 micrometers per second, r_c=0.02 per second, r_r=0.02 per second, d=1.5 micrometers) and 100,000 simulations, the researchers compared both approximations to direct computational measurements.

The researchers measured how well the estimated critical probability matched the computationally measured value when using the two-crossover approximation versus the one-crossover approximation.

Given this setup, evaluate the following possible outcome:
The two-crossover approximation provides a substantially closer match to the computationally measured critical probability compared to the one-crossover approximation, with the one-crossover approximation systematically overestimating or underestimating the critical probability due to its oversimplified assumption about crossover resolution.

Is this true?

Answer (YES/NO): YES